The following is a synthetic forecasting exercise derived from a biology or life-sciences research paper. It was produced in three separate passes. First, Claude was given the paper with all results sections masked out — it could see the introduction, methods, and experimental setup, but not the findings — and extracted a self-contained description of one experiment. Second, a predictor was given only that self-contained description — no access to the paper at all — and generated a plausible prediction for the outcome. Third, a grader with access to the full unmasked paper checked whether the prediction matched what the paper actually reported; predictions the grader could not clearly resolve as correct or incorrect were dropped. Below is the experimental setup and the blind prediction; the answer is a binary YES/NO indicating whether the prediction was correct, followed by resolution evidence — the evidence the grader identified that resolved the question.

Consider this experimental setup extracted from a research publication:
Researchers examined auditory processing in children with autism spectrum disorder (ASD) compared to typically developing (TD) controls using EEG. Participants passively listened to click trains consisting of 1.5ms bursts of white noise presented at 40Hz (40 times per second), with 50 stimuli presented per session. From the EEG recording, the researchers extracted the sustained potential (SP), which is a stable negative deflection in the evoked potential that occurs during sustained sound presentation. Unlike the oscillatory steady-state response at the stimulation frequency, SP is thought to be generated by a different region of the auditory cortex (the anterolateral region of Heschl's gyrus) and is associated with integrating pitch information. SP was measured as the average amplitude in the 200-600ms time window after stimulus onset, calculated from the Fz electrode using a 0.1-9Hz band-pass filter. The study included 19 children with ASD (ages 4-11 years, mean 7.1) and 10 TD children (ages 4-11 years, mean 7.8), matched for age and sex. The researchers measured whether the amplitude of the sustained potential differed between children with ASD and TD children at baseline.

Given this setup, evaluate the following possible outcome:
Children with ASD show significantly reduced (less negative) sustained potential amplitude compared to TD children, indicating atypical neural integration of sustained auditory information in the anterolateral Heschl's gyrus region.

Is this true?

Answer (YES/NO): YES